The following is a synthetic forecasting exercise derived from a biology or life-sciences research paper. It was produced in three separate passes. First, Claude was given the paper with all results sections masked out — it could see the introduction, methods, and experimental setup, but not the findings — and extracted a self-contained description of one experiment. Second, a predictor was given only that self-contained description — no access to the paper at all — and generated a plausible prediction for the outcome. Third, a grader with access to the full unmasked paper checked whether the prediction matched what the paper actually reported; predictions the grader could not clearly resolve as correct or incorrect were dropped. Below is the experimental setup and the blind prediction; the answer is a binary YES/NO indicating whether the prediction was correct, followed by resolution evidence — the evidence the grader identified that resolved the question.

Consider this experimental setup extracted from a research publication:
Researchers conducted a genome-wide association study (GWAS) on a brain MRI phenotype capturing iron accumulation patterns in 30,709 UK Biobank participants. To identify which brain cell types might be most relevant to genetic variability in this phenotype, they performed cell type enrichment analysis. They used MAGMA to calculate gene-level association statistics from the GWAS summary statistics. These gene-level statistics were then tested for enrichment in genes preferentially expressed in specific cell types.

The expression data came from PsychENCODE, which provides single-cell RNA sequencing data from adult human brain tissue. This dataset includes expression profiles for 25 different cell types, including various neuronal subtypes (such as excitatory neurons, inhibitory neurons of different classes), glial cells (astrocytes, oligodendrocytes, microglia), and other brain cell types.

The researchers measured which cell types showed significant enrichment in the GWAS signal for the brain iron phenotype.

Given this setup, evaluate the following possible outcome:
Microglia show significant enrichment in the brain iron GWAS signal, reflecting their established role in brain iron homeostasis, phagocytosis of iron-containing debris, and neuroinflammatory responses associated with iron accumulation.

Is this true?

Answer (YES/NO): YES